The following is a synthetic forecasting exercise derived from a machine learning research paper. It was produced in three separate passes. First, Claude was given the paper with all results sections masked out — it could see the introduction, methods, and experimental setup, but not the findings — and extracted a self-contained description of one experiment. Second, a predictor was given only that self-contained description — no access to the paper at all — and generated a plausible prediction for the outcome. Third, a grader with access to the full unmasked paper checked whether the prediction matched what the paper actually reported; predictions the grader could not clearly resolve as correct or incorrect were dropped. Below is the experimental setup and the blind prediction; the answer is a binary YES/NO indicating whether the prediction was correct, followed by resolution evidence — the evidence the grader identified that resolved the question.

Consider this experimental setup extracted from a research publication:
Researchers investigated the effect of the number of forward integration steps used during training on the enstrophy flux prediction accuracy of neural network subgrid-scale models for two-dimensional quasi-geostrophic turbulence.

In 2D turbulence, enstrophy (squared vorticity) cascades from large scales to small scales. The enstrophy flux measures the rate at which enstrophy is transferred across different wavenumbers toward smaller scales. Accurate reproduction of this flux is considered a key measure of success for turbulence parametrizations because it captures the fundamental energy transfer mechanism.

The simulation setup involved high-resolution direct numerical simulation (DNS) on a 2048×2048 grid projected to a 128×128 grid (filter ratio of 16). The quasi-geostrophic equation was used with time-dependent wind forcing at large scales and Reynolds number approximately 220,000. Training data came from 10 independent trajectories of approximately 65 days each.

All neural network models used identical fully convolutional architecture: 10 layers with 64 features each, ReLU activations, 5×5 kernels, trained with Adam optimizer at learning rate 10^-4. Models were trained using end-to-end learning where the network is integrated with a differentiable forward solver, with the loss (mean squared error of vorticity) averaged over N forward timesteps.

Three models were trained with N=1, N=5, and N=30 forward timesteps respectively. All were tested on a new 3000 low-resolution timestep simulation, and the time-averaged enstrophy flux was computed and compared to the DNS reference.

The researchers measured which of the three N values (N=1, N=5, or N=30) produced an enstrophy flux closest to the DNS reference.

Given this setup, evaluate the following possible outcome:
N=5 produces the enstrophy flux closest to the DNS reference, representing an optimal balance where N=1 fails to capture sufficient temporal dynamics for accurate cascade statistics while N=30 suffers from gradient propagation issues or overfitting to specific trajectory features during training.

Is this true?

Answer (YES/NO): NO